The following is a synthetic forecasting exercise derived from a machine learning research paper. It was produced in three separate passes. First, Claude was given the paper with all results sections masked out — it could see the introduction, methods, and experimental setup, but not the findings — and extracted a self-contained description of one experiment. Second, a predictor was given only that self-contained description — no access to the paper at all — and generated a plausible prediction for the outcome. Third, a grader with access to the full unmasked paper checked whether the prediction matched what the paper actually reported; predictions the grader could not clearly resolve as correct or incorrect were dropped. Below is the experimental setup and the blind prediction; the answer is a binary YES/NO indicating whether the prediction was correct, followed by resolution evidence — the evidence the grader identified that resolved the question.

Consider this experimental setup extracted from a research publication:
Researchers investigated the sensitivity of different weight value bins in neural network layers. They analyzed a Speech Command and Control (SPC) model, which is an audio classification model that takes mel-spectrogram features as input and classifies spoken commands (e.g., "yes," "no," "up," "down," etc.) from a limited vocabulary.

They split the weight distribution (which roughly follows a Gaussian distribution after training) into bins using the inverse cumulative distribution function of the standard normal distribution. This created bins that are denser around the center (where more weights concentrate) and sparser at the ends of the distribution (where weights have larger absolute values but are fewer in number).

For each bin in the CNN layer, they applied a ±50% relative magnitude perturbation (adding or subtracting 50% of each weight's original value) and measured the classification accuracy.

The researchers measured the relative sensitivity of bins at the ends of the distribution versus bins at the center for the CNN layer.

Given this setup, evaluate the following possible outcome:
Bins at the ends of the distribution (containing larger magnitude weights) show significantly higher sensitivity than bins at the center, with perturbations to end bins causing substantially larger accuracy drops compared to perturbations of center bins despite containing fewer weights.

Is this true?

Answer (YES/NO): YES